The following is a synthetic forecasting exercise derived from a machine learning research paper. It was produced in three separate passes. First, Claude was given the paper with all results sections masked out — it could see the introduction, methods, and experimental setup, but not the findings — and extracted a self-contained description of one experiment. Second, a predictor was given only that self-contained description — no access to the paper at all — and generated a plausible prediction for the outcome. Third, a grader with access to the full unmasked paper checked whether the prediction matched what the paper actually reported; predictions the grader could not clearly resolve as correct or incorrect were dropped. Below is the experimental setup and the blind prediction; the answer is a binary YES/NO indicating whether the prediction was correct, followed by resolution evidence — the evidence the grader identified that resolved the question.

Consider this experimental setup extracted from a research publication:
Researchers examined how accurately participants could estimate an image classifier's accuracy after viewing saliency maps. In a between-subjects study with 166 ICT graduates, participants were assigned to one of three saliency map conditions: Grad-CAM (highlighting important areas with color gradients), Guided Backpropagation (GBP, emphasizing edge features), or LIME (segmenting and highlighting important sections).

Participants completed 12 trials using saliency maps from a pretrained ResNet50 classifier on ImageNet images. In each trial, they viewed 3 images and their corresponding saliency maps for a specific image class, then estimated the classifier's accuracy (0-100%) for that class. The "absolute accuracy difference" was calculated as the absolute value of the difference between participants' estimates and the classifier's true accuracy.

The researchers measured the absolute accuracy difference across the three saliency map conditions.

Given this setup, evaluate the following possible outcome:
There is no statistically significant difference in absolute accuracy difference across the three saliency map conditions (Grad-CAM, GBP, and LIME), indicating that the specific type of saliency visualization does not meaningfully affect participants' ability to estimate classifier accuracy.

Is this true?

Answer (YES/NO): NO